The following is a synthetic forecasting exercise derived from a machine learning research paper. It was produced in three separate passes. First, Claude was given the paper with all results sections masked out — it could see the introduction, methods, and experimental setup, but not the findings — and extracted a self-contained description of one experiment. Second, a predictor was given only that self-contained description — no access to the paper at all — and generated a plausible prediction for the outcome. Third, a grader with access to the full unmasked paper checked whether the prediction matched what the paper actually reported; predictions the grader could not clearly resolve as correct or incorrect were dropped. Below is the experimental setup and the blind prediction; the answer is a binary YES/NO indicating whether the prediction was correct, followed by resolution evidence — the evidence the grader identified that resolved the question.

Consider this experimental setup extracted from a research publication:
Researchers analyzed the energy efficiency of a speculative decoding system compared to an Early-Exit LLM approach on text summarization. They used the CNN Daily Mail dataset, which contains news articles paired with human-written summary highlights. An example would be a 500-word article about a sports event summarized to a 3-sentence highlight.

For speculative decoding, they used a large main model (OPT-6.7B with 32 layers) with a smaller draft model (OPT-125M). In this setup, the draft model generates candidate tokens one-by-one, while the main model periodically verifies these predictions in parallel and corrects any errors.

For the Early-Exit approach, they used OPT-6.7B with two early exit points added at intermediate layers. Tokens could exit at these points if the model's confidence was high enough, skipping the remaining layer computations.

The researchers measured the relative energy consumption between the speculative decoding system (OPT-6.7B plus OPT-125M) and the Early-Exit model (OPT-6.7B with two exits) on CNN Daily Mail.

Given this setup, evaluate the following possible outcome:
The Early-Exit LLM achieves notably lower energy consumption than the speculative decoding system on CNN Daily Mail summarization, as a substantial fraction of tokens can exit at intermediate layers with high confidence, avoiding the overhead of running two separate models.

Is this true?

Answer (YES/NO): YES